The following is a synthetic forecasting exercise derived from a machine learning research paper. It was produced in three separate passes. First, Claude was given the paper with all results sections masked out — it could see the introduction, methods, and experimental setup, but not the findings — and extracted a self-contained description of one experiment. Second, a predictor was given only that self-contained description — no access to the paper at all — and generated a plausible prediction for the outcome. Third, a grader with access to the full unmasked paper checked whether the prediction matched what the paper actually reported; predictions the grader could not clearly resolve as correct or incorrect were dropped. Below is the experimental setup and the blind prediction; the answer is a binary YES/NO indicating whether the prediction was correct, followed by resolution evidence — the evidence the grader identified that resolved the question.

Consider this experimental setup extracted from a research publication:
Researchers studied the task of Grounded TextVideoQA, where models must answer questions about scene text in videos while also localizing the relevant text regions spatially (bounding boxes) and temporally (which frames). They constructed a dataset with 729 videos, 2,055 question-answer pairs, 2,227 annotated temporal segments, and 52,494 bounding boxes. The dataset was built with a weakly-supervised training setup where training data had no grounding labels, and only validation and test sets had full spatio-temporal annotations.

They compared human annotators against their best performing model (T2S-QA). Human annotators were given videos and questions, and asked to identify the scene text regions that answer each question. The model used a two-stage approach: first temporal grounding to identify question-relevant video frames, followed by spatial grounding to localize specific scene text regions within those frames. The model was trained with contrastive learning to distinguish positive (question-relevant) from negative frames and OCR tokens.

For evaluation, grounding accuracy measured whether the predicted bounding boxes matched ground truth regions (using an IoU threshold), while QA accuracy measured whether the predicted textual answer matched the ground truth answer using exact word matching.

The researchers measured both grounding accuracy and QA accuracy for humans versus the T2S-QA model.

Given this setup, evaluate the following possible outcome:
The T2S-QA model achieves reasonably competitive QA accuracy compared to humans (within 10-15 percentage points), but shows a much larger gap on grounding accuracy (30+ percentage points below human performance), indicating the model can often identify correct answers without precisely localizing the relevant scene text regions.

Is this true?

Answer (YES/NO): NO